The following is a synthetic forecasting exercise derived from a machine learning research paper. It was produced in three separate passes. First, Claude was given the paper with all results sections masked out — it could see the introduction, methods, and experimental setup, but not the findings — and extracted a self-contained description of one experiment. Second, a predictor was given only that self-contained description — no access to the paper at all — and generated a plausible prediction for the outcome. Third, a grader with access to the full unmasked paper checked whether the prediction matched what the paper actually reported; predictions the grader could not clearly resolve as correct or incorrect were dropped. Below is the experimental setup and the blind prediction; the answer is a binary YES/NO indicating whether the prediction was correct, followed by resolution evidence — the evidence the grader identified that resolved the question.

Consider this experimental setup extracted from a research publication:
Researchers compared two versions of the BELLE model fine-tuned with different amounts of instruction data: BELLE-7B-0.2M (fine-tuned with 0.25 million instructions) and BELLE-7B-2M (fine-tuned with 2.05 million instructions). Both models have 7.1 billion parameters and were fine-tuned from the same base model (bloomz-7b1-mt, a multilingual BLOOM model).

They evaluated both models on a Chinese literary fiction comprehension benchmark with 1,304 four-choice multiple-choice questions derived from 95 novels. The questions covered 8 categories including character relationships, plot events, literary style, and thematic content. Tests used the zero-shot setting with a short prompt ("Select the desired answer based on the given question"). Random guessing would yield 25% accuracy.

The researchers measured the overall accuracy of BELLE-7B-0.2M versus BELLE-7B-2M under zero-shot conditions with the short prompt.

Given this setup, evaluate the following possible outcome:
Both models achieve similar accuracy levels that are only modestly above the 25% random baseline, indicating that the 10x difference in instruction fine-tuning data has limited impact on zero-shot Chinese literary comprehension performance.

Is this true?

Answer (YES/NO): YES